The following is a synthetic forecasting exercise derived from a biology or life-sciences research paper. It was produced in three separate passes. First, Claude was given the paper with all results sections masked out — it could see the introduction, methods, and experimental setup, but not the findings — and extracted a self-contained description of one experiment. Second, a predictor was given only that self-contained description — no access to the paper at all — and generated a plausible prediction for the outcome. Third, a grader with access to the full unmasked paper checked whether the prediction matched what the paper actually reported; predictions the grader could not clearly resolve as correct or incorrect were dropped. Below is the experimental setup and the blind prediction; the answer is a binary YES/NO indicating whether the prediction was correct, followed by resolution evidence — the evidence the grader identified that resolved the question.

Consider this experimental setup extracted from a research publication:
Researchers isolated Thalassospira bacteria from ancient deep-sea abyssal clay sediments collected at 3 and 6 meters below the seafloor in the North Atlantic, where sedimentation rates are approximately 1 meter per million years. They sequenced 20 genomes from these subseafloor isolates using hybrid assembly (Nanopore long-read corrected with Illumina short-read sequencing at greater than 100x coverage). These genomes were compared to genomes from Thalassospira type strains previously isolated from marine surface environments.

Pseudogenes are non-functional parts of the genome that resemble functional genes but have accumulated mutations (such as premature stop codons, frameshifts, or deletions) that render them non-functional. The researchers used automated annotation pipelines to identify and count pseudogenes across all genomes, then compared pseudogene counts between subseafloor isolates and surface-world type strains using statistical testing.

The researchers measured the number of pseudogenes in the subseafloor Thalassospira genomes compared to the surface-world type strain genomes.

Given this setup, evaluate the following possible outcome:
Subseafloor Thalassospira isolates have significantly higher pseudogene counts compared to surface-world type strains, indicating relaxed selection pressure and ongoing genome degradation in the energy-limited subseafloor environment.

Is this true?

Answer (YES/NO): YES